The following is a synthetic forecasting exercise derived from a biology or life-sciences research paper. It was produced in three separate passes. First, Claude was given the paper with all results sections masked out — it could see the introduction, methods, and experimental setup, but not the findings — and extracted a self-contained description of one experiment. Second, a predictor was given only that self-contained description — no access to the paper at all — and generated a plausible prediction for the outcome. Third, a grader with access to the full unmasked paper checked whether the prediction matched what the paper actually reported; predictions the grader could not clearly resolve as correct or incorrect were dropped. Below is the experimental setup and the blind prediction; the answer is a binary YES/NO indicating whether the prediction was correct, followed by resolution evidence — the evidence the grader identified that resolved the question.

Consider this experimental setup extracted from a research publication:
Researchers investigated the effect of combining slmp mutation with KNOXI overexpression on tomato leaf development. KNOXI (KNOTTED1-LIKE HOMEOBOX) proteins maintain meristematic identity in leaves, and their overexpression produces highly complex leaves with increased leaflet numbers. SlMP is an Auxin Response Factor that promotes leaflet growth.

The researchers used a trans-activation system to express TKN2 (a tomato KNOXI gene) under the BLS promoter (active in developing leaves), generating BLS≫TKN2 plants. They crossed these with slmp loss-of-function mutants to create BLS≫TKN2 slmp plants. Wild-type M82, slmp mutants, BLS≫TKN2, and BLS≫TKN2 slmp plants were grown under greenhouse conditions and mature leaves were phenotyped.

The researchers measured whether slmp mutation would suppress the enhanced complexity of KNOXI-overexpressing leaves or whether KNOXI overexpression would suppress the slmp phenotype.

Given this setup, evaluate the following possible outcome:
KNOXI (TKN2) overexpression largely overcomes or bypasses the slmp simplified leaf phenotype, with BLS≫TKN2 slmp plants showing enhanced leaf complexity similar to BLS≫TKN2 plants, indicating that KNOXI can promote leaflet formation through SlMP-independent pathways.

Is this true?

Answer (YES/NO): NO